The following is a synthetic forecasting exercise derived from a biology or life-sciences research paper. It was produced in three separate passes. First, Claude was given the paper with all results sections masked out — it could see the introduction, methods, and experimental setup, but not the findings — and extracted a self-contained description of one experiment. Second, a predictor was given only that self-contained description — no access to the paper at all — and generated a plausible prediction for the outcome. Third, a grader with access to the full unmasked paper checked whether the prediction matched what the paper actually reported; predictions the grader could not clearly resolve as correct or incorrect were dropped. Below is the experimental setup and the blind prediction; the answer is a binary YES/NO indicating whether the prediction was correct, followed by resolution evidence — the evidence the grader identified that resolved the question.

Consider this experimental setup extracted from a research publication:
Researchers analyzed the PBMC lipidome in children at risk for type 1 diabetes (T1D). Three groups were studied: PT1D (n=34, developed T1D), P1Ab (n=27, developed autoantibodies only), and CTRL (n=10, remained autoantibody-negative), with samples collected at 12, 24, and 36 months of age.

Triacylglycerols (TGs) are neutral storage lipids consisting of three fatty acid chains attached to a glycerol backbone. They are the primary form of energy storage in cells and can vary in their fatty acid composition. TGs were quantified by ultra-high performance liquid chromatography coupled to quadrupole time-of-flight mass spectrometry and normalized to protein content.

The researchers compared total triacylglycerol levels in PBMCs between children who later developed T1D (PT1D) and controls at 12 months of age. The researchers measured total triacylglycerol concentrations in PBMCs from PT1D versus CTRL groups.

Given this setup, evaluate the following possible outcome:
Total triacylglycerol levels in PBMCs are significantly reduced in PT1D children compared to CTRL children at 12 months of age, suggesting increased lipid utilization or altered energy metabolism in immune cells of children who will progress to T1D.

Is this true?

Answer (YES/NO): YES